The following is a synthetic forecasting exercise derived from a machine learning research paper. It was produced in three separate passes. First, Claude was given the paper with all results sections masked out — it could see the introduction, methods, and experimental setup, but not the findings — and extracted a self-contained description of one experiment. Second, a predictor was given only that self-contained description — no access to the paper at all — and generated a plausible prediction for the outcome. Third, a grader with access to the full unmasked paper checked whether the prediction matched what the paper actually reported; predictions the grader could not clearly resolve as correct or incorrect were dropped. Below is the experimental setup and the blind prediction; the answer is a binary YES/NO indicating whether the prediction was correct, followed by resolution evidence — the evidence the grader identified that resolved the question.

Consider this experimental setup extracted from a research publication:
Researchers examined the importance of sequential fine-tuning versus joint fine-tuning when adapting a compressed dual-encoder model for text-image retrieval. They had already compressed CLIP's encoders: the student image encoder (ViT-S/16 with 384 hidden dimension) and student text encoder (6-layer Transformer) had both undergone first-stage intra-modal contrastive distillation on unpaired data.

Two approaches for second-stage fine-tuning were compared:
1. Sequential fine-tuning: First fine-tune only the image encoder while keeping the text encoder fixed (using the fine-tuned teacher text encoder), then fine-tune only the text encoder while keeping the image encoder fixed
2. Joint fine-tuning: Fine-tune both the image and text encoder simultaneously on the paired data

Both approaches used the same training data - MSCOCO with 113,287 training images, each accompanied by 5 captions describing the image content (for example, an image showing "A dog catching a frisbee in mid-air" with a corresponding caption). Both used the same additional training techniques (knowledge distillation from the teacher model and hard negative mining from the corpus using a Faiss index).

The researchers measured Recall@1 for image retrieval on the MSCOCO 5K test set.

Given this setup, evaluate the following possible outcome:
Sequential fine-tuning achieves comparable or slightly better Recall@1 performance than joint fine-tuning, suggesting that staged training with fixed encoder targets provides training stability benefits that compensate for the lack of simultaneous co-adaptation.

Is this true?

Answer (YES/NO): NO